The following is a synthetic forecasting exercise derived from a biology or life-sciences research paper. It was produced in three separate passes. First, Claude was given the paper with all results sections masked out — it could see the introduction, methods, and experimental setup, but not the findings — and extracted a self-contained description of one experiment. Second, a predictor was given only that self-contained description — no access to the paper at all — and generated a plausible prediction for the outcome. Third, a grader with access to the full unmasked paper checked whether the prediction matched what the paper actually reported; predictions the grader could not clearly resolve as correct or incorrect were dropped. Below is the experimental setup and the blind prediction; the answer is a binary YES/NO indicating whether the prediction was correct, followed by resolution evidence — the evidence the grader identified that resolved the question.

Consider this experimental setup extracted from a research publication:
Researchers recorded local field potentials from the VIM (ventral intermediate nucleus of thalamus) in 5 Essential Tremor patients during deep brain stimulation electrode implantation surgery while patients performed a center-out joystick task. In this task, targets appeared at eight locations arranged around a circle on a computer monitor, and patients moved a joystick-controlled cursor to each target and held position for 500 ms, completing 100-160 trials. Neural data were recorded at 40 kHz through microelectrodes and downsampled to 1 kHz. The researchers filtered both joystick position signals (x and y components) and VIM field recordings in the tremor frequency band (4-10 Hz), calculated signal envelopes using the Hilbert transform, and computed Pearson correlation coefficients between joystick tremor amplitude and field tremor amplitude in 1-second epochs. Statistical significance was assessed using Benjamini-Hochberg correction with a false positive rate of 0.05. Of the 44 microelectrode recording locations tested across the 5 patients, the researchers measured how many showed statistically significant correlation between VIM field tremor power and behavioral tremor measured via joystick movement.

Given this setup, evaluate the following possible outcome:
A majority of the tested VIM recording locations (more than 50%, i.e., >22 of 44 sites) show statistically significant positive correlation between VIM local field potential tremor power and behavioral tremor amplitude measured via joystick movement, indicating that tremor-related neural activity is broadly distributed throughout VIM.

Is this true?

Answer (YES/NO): YES